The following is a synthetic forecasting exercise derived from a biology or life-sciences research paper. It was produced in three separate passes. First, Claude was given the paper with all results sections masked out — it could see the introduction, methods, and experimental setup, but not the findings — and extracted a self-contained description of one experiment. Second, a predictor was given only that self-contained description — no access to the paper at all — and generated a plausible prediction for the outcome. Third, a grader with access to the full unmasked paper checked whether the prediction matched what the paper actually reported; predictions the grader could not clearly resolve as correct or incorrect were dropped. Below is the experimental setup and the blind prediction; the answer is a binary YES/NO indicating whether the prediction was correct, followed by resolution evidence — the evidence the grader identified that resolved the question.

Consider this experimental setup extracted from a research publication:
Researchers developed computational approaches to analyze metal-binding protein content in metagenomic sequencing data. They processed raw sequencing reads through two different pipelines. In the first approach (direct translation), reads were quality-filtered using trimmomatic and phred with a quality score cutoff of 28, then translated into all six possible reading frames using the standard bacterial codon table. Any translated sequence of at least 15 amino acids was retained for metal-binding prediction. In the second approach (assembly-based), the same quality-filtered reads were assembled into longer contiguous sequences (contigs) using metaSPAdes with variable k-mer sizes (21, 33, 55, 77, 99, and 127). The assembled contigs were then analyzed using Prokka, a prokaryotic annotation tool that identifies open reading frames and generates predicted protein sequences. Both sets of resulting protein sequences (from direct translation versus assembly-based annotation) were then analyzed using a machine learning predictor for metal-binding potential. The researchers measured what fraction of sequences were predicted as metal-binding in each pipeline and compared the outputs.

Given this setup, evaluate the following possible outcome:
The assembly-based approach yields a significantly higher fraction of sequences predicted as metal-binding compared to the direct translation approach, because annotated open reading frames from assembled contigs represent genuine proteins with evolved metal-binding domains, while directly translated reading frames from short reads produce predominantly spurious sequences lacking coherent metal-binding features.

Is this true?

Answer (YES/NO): NO